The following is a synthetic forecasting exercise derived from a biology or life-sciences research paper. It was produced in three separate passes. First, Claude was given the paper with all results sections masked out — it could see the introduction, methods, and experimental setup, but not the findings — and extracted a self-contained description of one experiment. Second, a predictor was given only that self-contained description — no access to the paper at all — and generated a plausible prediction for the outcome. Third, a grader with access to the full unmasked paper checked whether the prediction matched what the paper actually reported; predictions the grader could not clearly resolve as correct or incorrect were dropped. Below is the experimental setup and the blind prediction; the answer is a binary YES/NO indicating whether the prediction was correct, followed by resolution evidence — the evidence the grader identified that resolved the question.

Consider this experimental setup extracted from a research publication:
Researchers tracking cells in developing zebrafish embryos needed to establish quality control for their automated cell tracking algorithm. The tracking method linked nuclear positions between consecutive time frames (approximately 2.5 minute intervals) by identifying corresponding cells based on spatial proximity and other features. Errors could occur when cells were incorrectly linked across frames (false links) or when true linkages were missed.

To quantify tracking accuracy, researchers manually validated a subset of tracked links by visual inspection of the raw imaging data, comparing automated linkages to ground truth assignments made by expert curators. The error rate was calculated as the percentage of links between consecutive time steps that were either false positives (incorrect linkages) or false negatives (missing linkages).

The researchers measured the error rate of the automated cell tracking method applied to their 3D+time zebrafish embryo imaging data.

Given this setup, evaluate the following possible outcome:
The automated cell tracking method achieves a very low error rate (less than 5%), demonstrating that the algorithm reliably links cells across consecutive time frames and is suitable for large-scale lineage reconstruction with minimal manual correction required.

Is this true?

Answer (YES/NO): NO